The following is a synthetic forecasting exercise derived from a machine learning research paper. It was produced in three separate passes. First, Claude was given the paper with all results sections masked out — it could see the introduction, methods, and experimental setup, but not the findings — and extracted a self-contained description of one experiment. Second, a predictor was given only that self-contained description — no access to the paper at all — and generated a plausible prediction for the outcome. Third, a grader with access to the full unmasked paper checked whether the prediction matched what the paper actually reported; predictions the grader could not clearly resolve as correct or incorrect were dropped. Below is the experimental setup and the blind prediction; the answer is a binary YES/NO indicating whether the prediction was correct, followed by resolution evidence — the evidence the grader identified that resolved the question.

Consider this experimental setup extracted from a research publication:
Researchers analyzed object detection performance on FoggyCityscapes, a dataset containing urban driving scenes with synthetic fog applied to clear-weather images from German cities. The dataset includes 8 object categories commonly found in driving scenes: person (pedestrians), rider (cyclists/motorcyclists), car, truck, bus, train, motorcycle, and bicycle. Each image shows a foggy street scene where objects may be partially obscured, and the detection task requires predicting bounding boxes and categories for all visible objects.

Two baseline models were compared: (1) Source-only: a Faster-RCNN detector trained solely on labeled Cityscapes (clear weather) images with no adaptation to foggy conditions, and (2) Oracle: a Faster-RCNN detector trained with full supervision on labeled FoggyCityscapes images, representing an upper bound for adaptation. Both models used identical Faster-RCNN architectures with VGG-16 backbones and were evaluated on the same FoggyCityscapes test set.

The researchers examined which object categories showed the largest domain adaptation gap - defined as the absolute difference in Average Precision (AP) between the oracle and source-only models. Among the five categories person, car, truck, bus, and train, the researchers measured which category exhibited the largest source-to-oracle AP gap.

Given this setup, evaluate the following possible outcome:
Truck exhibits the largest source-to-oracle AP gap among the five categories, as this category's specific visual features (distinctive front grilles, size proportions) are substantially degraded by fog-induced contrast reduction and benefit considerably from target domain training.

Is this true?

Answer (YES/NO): NO